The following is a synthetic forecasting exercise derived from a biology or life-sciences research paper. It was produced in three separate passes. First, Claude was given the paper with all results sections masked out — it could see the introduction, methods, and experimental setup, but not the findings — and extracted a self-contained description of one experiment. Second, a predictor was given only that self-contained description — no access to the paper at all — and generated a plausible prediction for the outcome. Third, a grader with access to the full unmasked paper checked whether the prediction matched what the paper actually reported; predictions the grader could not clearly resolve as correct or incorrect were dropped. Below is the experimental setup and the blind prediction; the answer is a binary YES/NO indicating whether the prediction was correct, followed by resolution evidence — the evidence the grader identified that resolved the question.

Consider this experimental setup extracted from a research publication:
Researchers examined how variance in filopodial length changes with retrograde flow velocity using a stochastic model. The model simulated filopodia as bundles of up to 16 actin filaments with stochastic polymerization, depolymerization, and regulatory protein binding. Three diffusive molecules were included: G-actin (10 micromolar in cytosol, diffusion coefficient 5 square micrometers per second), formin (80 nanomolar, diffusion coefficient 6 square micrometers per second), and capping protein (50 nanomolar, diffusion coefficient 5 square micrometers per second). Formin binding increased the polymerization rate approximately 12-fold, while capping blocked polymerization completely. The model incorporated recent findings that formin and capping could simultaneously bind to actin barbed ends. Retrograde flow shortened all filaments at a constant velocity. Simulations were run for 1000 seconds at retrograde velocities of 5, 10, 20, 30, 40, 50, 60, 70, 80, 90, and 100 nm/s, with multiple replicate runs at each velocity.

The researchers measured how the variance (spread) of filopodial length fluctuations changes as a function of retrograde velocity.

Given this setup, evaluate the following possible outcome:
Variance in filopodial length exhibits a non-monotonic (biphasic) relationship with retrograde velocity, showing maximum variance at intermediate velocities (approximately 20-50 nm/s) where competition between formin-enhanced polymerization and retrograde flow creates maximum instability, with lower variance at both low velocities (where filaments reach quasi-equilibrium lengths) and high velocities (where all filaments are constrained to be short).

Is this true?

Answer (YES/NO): NO